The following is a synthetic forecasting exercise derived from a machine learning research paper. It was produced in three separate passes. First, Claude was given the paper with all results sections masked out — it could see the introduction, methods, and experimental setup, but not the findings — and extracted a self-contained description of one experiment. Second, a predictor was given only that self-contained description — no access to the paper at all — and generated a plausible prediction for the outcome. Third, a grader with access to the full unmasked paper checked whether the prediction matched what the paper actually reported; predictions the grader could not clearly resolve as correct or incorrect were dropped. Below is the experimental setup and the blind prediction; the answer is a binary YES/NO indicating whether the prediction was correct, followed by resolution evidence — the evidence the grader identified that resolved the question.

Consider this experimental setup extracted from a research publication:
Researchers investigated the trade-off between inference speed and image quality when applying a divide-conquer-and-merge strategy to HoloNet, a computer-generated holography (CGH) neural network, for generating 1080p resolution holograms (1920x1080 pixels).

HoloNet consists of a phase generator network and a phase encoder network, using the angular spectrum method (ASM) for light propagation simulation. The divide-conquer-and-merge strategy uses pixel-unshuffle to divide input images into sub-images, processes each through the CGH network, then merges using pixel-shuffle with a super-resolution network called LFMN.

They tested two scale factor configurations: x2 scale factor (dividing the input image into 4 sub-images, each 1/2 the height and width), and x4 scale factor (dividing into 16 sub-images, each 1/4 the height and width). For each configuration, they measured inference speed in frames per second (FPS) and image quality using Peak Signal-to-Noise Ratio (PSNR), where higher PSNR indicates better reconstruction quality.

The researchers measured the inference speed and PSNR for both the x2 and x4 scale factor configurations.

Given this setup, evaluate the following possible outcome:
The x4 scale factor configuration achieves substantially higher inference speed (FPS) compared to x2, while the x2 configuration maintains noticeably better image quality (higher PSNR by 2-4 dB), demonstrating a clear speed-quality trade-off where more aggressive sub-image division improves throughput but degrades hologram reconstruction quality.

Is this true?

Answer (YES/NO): NO